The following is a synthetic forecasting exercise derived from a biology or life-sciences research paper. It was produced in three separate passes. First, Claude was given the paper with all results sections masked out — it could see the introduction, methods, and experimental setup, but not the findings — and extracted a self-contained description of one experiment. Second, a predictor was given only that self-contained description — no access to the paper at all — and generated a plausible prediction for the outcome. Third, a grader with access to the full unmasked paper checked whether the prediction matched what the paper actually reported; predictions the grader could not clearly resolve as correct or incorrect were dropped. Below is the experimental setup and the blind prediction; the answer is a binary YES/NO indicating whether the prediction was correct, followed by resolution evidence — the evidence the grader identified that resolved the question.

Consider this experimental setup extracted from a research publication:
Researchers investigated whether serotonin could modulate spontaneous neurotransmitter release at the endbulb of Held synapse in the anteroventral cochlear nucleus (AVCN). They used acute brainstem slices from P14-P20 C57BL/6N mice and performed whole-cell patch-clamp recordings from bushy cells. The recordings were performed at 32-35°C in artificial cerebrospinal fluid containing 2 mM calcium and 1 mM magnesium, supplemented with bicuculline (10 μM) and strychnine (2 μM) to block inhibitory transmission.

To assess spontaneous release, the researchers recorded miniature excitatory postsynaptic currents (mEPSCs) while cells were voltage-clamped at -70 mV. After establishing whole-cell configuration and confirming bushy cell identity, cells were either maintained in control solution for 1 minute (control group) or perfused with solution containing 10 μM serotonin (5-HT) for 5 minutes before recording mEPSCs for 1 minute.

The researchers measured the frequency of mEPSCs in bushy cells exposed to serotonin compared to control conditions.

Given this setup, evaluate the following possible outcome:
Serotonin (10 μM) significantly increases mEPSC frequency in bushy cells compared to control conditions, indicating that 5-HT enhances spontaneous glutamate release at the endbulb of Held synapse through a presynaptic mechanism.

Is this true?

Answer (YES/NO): NO